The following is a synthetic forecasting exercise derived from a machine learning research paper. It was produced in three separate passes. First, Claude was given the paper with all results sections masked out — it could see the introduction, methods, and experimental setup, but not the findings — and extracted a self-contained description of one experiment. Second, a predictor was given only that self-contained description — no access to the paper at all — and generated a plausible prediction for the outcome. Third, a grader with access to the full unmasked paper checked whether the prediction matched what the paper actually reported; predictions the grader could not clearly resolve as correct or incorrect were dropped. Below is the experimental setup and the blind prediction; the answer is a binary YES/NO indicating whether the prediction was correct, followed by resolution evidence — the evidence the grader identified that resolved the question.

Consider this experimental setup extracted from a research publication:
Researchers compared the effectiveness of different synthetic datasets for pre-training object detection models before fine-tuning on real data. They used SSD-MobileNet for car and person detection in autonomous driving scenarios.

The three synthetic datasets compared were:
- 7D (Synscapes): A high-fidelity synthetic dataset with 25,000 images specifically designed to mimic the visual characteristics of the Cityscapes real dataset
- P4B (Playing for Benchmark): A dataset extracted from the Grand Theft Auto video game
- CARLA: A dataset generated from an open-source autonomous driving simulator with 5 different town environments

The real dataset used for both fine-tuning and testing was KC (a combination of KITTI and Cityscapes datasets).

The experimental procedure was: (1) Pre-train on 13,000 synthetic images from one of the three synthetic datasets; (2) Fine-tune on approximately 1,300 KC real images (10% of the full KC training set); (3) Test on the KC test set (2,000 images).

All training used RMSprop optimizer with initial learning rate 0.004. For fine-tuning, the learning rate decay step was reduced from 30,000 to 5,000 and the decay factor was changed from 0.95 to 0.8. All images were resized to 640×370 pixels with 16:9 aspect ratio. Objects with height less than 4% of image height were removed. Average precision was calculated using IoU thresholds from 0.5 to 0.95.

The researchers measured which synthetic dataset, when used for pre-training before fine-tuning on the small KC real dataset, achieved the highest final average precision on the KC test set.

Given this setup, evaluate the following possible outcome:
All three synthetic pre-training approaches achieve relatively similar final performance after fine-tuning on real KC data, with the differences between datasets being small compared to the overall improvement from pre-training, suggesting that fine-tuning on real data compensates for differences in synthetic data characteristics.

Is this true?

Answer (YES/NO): NO